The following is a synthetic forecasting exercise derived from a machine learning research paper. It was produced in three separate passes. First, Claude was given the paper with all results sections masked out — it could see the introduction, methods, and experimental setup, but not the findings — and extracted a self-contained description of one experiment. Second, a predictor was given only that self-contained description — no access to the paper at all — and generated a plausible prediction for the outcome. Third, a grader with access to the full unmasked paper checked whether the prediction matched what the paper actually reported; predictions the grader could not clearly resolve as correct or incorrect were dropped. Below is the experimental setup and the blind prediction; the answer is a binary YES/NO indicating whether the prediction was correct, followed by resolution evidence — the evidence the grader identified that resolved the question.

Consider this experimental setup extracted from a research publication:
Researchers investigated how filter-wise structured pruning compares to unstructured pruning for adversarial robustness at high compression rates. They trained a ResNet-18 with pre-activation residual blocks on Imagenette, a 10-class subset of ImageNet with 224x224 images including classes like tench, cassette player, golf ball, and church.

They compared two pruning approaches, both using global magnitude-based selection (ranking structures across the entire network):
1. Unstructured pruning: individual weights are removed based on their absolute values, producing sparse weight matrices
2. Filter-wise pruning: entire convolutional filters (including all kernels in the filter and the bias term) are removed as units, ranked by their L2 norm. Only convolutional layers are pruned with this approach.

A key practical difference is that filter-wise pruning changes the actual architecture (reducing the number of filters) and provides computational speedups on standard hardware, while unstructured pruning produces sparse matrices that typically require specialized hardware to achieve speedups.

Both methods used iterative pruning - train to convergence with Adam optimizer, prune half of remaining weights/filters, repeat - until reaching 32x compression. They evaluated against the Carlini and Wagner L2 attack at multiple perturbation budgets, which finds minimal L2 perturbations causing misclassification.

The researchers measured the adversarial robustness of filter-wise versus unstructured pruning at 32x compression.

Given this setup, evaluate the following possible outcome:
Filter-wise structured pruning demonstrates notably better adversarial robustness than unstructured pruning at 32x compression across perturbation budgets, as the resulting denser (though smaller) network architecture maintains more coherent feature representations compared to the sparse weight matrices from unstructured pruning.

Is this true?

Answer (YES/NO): YES